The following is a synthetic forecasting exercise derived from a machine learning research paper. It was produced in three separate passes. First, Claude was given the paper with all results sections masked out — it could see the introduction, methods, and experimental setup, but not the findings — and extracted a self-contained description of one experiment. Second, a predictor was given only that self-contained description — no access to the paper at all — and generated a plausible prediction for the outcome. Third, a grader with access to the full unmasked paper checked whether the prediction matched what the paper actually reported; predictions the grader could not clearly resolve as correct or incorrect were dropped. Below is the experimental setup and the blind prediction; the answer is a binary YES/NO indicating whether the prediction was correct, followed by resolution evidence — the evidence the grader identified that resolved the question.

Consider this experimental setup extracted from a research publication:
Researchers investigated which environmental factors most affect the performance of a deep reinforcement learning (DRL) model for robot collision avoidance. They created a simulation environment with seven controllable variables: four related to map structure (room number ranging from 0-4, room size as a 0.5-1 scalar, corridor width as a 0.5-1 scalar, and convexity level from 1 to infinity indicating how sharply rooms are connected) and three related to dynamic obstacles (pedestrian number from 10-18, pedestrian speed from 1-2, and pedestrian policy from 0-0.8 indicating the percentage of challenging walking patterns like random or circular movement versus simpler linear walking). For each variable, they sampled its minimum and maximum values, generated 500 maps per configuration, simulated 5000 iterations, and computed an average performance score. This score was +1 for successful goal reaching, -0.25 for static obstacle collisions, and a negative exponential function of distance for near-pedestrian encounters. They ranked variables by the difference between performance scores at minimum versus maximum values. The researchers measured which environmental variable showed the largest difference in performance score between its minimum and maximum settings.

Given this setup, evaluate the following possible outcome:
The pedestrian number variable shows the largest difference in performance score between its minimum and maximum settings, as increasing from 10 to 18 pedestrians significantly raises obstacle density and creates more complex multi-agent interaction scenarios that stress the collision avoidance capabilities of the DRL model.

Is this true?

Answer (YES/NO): NO